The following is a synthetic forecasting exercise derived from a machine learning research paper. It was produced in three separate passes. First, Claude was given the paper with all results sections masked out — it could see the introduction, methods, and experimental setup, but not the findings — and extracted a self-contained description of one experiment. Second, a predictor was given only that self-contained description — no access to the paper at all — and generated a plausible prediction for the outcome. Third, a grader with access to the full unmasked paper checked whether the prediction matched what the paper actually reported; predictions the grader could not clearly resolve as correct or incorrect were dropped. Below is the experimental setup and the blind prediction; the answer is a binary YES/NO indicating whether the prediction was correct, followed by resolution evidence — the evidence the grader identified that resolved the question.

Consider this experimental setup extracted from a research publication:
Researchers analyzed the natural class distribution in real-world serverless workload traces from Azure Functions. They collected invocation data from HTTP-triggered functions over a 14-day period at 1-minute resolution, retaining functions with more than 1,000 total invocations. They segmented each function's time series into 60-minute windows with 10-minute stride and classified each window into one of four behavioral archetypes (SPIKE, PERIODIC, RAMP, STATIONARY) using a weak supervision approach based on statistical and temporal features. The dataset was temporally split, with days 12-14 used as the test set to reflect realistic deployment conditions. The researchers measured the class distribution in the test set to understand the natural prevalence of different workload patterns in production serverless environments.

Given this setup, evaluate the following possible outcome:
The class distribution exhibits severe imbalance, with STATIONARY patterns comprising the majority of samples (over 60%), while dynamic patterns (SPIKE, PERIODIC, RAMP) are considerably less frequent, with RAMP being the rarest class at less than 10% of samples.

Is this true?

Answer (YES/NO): NO